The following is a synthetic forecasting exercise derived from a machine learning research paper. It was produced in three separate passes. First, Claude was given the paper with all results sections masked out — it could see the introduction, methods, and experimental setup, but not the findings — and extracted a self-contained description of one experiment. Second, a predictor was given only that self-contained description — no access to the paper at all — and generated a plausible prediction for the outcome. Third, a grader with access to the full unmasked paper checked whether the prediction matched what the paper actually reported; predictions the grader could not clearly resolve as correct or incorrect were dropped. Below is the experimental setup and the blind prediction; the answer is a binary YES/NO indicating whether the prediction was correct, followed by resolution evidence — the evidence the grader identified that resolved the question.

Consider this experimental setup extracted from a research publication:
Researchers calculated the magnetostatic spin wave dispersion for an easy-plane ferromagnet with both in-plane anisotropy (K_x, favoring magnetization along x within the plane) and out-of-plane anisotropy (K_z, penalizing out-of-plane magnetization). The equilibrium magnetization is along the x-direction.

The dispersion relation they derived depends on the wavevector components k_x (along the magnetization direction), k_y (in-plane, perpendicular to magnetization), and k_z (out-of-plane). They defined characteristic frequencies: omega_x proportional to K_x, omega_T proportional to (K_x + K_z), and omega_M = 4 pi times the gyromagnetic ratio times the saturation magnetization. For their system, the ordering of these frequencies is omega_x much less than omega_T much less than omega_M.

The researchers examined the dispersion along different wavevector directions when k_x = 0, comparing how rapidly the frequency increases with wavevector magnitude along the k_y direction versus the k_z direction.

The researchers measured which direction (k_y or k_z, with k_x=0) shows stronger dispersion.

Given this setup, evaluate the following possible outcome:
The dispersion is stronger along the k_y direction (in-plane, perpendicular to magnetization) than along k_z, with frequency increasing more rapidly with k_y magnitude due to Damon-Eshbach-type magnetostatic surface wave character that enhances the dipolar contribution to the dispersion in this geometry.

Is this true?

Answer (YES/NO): NO